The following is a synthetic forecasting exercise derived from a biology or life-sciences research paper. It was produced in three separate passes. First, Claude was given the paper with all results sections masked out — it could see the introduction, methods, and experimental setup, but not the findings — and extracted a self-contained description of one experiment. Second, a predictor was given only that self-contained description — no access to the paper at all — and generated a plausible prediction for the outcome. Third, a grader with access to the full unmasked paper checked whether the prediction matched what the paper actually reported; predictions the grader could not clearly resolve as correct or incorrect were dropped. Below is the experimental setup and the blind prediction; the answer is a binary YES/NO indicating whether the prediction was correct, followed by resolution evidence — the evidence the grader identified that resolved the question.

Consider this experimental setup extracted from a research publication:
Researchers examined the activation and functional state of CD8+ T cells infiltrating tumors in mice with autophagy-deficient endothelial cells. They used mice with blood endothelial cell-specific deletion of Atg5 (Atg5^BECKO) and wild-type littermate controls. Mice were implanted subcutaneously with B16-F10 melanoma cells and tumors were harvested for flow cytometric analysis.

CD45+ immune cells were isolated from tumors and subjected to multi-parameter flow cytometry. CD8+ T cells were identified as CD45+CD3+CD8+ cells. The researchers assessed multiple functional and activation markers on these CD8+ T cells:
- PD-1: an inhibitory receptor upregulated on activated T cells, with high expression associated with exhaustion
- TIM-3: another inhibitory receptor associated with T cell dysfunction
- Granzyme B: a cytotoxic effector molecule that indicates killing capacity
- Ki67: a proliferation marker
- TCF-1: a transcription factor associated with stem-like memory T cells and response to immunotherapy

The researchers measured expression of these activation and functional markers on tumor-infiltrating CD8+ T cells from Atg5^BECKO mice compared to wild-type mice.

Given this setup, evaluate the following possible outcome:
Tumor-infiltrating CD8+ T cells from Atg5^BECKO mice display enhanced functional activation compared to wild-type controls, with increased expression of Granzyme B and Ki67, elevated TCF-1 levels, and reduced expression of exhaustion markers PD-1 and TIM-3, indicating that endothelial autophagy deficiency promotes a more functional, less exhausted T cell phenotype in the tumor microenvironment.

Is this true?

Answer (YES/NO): NO